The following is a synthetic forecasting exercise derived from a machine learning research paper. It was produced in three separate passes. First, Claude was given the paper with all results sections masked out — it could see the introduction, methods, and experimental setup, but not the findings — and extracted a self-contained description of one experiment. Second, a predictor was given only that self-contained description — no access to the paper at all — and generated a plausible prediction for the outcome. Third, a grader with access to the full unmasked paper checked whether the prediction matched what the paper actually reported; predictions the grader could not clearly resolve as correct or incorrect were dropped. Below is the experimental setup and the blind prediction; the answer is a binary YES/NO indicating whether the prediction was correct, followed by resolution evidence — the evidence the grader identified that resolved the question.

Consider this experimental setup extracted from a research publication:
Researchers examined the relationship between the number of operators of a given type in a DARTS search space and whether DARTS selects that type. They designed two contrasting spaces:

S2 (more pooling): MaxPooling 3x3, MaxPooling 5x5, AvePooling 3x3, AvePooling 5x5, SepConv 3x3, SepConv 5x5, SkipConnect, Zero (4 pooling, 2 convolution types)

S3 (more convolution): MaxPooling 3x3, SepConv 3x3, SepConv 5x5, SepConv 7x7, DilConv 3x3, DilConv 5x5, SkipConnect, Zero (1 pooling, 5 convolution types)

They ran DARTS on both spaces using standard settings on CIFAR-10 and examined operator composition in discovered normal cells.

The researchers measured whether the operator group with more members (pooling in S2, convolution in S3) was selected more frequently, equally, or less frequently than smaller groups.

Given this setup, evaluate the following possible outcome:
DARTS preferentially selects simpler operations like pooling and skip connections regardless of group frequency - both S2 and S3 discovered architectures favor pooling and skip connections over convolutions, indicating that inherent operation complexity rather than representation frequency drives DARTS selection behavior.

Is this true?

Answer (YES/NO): NO